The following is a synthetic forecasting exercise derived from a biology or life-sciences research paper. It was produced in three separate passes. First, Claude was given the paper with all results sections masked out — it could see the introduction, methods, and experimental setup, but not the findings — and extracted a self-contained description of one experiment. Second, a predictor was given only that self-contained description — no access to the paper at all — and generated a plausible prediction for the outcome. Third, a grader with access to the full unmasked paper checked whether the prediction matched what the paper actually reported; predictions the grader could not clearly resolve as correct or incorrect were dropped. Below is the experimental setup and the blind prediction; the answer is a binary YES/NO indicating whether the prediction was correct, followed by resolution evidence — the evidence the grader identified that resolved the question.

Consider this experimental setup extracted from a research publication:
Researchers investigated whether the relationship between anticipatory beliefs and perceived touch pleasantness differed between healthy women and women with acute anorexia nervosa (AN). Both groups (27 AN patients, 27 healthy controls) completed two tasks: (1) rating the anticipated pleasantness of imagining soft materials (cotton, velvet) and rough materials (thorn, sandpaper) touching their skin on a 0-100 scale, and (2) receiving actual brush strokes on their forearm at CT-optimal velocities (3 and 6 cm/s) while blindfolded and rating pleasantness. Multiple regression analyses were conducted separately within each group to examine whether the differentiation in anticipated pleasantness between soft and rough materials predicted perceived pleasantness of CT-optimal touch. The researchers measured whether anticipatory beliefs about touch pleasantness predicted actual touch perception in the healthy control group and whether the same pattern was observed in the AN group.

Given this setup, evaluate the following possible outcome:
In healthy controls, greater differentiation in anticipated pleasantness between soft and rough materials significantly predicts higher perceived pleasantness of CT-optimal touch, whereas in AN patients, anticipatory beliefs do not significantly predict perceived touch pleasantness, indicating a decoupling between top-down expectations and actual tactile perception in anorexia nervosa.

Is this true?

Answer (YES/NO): YES